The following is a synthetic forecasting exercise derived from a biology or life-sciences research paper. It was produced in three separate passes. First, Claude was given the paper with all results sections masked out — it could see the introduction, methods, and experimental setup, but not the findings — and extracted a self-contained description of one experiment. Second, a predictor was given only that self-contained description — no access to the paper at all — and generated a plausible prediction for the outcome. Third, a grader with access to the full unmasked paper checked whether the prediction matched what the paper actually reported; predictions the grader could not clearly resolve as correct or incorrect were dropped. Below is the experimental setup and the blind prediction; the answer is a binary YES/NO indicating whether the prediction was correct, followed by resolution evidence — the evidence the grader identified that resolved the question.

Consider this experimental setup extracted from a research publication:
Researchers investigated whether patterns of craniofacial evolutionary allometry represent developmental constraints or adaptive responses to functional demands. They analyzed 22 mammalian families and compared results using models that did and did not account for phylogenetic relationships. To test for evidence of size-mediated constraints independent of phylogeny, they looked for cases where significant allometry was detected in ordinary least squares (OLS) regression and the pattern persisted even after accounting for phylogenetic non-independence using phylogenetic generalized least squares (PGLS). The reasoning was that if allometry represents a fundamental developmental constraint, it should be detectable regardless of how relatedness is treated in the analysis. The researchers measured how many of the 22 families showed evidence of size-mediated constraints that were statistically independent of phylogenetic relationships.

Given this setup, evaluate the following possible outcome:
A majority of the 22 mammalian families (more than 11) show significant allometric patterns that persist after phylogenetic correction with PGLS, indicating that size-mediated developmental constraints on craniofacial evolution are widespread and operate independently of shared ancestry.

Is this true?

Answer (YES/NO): NO